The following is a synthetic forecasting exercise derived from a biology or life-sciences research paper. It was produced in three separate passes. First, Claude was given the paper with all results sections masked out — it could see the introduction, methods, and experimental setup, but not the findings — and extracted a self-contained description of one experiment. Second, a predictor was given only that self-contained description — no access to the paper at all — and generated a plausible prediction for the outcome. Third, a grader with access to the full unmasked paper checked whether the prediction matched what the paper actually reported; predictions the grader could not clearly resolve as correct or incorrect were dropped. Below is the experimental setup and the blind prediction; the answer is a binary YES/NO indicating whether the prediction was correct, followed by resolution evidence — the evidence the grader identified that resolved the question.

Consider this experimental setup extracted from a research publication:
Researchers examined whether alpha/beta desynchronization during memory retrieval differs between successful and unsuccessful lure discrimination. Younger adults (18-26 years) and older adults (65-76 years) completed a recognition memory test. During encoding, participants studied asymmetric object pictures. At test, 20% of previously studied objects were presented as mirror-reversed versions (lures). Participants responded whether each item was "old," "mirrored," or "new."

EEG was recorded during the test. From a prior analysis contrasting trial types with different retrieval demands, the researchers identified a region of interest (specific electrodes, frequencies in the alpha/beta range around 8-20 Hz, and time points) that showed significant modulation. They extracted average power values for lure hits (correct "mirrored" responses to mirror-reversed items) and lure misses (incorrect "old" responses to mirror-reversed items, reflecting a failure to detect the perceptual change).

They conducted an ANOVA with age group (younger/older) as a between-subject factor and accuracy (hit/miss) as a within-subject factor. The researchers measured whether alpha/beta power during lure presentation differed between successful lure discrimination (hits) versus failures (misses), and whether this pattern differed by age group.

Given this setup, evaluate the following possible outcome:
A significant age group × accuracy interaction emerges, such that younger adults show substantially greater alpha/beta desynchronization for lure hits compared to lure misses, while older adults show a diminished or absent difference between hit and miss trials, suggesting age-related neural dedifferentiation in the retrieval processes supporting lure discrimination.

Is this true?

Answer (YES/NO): NO